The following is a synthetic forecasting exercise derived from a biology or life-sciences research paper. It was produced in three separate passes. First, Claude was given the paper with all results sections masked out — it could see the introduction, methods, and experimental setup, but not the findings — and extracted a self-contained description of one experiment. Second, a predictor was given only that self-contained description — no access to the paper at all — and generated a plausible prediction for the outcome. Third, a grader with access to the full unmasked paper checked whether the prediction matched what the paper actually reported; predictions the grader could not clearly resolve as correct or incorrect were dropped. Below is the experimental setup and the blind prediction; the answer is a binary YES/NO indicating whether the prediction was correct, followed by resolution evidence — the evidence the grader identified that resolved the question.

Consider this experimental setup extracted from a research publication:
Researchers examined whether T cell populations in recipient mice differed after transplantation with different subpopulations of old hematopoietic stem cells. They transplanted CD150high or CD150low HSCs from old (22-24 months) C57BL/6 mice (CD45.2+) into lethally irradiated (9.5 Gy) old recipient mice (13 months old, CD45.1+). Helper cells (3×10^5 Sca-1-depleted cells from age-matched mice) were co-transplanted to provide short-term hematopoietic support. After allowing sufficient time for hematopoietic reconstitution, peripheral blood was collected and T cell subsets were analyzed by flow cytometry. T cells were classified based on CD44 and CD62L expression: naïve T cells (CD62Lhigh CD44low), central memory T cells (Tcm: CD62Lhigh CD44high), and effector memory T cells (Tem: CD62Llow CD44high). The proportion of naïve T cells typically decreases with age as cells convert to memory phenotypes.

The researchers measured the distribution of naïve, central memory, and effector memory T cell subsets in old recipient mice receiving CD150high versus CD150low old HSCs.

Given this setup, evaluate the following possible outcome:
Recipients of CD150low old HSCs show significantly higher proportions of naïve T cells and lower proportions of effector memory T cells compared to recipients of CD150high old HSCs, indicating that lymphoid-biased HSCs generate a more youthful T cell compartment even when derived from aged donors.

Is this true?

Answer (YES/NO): YES